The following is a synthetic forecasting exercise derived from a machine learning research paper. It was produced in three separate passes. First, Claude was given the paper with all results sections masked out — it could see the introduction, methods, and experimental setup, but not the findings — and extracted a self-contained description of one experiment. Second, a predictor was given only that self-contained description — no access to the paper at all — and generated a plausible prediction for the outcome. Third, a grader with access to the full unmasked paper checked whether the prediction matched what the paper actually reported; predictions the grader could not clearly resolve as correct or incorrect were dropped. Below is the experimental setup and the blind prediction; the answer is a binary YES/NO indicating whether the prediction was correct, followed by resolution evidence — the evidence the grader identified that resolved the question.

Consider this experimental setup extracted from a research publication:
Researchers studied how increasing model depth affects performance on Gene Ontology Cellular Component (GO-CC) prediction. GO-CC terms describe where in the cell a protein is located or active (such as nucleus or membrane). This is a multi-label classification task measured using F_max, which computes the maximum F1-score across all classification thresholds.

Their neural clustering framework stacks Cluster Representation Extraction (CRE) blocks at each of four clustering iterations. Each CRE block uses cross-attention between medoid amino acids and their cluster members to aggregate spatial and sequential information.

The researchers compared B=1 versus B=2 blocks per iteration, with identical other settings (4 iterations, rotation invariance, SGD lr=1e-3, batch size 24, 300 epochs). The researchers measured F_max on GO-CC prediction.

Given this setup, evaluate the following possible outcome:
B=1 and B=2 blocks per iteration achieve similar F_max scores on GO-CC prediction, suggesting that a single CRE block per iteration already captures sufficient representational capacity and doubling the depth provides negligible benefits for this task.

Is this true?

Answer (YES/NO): NO